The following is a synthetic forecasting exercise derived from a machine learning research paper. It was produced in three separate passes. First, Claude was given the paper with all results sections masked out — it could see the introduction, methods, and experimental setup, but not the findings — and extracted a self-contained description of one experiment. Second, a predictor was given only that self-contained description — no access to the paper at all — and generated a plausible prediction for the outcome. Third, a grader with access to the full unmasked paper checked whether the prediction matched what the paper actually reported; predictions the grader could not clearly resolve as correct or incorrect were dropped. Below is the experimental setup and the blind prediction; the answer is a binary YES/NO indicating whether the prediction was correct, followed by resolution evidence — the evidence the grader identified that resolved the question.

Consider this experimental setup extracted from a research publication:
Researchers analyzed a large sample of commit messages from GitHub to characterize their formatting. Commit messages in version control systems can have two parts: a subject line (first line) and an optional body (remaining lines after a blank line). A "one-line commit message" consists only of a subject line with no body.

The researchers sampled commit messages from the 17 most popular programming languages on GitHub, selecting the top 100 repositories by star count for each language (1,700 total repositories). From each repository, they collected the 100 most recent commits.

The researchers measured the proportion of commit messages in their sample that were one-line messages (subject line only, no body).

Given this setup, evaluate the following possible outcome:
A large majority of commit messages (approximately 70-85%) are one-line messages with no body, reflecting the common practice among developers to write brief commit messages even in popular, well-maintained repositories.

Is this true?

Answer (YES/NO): NO